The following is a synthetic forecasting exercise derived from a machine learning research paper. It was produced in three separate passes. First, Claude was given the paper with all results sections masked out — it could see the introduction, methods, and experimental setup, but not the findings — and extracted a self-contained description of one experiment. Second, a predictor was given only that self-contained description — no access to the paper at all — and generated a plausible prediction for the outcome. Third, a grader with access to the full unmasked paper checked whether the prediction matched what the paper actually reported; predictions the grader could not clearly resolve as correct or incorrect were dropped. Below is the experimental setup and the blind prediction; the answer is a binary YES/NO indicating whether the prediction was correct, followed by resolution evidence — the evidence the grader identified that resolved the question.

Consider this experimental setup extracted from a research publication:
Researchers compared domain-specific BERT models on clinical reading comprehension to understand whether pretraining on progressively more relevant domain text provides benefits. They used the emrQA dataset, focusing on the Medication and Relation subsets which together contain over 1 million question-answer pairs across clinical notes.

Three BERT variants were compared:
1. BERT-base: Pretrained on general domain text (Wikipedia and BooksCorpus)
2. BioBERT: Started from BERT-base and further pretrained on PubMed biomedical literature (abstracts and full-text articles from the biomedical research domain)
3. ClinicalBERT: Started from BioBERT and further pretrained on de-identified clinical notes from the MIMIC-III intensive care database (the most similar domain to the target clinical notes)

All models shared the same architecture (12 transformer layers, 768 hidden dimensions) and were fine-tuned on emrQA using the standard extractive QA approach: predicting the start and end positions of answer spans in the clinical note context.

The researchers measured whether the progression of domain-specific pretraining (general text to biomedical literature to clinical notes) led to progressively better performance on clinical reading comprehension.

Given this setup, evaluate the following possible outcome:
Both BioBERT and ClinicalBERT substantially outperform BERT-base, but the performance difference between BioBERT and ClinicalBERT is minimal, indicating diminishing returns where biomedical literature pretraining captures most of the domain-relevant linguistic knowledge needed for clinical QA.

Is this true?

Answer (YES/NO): NO